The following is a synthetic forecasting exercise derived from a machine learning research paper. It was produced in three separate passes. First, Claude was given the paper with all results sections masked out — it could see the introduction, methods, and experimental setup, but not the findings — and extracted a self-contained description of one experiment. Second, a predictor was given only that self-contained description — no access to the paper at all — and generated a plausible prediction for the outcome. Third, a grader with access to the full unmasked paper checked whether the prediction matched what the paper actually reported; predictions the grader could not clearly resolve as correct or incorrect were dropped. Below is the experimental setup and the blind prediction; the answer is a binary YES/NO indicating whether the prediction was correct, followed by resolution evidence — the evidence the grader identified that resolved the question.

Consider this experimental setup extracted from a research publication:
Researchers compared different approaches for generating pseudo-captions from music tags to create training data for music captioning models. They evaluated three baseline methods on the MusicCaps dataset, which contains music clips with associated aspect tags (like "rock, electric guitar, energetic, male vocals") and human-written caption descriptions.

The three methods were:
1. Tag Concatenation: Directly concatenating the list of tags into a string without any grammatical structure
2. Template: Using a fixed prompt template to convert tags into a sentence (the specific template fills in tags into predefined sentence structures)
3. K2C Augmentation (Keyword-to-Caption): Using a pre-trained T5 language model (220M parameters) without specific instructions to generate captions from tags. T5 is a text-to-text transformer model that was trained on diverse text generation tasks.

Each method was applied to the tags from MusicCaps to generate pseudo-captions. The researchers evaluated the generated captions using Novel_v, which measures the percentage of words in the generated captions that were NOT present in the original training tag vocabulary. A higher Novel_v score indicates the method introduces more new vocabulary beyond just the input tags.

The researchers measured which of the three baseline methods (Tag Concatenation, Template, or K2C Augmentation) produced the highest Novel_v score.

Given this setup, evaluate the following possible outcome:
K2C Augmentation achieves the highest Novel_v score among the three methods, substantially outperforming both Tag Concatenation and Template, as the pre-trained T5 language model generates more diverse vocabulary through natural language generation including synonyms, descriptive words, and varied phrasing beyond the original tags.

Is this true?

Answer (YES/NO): YES